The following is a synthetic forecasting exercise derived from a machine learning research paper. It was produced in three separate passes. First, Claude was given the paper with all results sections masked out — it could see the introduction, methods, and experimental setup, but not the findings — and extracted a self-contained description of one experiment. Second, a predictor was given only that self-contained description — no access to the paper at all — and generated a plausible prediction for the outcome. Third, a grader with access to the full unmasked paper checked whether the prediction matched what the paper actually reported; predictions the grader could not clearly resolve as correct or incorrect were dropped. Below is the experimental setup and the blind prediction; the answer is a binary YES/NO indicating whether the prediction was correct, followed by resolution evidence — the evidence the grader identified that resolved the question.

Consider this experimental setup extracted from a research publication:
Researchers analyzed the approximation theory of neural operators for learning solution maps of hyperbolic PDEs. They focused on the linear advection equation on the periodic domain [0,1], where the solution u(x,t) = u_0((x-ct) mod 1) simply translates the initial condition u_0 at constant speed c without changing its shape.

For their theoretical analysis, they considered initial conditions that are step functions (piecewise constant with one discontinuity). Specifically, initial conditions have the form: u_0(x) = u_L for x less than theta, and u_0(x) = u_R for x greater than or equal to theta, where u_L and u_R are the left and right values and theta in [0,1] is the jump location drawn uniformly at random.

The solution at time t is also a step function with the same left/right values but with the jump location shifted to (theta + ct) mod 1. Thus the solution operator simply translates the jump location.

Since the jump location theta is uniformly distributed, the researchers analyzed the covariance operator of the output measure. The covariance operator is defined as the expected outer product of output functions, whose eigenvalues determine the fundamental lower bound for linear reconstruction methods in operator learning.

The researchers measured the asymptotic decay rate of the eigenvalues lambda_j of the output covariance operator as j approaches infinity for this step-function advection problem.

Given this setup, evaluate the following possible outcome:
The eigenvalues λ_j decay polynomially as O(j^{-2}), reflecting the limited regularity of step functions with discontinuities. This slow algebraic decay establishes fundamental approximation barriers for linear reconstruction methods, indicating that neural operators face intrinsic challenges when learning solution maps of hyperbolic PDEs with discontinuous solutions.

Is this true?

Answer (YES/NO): YES